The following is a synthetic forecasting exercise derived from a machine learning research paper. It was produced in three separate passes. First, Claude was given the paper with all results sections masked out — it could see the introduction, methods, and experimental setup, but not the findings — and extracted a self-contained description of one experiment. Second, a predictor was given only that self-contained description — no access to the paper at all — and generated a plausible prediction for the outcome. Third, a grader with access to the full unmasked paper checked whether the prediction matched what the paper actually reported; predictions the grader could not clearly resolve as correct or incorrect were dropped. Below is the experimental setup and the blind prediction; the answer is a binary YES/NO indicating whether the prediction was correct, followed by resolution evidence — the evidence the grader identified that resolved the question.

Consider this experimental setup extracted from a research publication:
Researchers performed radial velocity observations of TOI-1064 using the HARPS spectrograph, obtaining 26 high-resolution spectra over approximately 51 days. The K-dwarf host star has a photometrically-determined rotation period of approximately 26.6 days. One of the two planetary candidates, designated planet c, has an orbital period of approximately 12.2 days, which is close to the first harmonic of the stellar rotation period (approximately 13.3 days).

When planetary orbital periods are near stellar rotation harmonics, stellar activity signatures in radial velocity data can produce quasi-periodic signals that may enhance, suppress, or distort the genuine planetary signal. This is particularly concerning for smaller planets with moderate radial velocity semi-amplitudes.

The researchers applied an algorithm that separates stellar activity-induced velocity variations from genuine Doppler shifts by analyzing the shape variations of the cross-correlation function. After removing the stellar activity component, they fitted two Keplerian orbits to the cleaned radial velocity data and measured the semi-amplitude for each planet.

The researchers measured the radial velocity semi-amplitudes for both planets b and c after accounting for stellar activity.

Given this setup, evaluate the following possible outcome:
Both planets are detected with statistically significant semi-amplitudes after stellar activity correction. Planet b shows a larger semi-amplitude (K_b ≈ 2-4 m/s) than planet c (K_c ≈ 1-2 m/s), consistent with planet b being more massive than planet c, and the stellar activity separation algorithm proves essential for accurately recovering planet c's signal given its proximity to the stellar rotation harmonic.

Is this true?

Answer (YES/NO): NO